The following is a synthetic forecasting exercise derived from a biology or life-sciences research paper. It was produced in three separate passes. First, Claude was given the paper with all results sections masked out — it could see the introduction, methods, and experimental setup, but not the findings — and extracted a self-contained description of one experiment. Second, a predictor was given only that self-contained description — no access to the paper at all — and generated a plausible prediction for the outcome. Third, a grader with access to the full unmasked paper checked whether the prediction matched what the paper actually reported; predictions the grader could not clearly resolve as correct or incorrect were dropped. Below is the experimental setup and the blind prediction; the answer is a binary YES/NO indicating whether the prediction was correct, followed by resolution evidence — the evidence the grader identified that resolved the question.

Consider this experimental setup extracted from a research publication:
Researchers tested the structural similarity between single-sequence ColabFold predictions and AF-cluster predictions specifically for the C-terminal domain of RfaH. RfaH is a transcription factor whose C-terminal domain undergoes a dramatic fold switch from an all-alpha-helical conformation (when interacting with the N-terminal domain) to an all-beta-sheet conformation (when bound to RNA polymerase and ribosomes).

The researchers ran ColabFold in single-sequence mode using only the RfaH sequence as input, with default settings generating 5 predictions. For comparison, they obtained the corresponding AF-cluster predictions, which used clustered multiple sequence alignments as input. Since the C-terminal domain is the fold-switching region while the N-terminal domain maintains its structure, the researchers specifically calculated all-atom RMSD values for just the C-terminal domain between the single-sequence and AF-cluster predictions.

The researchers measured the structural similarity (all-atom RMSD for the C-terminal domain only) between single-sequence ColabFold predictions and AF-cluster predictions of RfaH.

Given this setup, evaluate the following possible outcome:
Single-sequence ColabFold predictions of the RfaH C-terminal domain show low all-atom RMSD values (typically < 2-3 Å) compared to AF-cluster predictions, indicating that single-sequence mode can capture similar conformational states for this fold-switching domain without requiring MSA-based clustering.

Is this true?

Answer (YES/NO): YES